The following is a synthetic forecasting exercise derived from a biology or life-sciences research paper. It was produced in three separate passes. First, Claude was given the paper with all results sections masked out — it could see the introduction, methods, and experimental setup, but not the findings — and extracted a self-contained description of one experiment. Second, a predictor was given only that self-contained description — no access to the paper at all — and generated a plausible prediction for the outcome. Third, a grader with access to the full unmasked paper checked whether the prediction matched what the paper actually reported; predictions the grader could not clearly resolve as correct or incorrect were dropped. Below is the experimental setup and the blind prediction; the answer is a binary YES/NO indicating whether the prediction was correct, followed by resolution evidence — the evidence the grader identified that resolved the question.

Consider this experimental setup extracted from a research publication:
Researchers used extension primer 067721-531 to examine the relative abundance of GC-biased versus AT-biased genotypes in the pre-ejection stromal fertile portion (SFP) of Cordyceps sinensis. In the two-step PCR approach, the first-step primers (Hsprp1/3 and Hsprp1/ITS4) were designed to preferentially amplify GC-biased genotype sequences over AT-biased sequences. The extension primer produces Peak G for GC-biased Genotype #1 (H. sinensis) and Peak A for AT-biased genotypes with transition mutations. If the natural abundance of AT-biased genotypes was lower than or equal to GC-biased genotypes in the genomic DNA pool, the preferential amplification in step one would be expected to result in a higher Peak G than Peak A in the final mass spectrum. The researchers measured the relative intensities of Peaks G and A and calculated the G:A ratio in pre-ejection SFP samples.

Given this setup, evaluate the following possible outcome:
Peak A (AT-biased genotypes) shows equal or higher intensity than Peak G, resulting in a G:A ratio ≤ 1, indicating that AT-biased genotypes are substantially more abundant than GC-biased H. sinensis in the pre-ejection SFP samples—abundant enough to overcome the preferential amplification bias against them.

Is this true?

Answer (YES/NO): NO